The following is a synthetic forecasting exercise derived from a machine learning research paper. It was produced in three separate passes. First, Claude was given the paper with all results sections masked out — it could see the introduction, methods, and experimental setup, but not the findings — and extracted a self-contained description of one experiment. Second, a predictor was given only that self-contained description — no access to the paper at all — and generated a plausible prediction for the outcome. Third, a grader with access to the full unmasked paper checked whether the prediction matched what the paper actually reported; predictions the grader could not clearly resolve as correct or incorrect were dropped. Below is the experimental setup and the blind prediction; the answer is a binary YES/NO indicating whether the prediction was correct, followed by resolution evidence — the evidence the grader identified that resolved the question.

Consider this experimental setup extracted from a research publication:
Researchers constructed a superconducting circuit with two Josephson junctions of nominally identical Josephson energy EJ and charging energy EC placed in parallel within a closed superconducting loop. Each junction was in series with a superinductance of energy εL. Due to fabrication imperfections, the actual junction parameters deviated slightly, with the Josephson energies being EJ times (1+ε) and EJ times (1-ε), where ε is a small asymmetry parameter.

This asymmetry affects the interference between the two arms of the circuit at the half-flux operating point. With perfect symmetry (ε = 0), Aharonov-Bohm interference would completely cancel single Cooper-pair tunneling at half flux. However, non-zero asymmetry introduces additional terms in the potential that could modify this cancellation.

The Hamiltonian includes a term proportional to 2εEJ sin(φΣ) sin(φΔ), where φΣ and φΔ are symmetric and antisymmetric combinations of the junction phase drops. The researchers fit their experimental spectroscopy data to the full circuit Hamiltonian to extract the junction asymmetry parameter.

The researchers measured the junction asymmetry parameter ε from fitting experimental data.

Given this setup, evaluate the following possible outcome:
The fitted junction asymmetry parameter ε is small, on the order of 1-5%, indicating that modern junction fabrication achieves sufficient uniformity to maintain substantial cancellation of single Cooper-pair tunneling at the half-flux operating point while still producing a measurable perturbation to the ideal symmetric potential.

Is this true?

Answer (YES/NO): YES